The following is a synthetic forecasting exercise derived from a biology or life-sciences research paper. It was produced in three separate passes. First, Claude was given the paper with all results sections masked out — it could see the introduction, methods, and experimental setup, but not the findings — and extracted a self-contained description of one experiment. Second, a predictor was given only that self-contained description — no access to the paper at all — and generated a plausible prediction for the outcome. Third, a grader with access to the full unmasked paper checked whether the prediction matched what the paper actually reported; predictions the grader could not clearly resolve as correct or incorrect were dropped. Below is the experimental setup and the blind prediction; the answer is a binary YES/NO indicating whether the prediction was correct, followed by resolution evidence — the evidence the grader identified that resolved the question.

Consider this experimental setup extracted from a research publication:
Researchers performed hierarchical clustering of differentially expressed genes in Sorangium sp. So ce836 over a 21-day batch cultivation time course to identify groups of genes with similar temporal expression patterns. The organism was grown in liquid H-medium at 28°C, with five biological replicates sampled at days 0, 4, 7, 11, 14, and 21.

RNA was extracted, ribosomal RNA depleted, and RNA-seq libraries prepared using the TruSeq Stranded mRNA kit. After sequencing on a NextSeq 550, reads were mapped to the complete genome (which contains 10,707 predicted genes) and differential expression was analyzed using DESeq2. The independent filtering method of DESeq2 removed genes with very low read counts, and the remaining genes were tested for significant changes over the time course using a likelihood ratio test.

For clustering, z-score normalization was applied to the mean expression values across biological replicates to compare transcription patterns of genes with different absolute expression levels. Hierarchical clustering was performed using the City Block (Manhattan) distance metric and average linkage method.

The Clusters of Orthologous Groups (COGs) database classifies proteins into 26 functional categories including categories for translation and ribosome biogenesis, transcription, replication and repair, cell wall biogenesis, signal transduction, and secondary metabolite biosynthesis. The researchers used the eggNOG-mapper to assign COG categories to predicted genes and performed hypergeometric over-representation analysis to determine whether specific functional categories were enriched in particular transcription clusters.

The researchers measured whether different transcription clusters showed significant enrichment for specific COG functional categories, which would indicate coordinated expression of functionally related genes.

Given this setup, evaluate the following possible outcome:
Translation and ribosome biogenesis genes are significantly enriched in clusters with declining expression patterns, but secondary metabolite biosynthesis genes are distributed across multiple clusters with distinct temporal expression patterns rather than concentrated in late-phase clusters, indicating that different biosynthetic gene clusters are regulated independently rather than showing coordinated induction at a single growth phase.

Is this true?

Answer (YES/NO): NO